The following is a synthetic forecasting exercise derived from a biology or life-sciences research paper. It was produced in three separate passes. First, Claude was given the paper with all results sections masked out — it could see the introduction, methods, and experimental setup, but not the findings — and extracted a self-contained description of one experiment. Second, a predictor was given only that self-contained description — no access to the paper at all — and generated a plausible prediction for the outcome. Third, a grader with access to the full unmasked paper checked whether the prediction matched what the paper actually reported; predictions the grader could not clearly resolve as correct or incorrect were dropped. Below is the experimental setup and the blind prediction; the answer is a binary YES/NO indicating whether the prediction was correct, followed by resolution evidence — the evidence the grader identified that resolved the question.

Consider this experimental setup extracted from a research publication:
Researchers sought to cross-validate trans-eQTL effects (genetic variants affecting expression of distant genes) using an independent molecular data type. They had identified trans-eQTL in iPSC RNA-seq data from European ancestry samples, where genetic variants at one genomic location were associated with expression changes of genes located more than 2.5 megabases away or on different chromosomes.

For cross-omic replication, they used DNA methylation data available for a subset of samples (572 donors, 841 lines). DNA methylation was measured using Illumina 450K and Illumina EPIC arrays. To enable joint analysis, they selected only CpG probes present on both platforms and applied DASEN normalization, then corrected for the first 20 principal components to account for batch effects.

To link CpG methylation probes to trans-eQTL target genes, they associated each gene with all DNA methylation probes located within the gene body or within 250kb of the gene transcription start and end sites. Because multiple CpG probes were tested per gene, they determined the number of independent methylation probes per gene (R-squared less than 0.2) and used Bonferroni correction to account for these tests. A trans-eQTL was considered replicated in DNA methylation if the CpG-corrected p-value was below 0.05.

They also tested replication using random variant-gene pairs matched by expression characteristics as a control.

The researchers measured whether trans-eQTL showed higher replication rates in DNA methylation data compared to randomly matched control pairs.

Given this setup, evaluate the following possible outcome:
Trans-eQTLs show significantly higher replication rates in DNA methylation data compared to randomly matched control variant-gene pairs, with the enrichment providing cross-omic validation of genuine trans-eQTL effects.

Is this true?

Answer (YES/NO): YES